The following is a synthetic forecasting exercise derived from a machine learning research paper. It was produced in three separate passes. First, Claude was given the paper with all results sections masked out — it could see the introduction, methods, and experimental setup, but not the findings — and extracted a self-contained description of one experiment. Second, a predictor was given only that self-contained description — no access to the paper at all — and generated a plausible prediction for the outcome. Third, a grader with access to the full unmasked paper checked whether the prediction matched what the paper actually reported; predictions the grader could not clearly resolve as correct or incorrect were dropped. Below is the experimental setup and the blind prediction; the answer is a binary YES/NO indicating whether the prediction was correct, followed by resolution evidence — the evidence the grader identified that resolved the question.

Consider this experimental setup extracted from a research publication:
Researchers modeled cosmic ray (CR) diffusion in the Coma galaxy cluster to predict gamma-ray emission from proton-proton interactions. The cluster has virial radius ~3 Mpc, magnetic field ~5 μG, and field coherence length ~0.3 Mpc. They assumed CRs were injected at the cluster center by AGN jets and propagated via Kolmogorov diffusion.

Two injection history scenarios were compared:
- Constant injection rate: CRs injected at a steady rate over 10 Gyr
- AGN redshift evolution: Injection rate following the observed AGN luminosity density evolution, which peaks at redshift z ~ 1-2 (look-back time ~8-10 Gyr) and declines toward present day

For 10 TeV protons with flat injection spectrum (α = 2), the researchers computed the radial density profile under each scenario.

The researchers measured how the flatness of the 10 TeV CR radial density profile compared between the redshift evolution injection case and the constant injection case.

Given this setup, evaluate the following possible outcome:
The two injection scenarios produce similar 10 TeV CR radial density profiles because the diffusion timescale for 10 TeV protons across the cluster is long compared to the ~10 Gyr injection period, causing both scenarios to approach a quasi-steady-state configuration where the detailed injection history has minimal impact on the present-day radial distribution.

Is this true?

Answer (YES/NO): NO